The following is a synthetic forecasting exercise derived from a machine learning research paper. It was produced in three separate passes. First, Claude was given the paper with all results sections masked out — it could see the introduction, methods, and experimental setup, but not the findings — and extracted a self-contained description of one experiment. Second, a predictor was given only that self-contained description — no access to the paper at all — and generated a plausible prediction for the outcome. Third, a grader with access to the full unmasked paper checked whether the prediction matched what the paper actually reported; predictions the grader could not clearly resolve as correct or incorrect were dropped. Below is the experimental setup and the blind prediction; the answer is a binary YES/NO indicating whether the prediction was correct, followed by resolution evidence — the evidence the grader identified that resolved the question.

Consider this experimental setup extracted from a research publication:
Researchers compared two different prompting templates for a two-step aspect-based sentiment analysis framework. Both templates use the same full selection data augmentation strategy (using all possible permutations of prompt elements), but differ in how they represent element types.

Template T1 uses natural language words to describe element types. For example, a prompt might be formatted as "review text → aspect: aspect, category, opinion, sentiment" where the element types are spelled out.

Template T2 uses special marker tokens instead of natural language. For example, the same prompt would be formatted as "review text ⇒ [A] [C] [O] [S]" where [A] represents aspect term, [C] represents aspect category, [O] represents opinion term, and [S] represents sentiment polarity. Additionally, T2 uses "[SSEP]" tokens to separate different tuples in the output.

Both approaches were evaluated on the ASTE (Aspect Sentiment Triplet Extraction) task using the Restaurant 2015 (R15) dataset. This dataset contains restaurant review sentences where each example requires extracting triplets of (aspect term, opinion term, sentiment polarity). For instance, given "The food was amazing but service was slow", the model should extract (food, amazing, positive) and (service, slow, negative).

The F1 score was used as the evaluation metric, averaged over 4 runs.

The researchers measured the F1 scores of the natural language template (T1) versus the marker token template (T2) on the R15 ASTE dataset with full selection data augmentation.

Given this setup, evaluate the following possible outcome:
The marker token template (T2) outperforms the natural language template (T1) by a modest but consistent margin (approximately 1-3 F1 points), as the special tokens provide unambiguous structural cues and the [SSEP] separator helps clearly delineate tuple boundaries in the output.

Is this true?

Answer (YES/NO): NO